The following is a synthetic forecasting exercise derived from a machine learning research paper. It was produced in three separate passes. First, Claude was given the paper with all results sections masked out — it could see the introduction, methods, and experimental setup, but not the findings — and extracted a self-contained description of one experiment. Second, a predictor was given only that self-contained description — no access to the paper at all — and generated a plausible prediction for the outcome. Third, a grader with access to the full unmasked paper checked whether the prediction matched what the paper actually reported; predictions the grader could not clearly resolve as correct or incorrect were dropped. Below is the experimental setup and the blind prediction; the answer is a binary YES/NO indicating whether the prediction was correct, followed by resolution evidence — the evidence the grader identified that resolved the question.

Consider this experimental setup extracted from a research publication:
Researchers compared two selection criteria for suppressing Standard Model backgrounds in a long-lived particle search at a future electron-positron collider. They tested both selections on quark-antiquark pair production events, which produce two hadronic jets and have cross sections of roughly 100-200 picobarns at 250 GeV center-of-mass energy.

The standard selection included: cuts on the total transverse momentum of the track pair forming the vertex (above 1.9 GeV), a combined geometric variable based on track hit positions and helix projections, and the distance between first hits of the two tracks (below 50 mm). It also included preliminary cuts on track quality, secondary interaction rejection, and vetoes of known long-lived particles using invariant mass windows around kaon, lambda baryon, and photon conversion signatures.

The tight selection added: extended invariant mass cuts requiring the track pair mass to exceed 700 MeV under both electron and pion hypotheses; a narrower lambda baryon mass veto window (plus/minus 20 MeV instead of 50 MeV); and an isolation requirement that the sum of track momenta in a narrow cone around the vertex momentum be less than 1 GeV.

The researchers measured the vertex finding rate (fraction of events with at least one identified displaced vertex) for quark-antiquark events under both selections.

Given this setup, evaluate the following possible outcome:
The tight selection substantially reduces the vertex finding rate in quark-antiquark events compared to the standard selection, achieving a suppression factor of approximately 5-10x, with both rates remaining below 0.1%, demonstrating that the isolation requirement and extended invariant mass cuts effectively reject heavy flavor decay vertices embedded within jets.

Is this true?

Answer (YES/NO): NO